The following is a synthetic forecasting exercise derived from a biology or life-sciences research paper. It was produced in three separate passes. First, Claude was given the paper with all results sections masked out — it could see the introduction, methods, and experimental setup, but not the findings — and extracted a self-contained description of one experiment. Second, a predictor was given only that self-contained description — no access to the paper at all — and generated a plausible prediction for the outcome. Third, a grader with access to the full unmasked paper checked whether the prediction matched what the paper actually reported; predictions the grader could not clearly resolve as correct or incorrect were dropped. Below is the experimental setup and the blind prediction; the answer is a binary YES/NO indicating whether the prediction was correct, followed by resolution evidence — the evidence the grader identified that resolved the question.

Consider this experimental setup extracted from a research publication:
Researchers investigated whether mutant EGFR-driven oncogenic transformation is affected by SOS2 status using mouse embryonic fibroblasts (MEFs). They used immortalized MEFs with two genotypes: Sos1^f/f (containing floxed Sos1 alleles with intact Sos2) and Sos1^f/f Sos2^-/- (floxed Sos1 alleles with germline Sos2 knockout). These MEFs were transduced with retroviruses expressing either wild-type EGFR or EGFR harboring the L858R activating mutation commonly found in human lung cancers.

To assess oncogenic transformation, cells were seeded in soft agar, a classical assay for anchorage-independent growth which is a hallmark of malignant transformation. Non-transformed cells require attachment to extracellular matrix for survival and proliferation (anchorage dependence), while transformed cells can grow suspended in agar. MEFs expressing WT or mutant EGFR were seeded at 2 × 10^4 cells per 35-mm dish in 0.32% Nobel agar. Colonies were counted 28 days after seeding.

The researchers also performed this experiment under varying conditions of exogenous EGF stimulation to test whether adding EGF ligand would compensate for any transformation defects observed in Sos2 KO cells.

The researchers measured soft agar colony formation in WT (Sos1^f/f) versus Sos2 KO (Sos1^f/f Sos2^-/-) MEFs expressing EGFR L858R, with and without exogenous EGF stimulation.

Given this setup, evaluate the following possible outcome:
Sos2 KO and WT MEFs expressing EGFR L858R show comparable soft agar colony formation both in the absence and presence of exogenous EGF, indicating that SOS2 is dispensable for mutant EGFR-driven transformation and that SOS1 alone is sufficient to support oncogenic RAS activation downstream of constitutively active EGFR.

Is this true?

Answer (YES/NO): NO